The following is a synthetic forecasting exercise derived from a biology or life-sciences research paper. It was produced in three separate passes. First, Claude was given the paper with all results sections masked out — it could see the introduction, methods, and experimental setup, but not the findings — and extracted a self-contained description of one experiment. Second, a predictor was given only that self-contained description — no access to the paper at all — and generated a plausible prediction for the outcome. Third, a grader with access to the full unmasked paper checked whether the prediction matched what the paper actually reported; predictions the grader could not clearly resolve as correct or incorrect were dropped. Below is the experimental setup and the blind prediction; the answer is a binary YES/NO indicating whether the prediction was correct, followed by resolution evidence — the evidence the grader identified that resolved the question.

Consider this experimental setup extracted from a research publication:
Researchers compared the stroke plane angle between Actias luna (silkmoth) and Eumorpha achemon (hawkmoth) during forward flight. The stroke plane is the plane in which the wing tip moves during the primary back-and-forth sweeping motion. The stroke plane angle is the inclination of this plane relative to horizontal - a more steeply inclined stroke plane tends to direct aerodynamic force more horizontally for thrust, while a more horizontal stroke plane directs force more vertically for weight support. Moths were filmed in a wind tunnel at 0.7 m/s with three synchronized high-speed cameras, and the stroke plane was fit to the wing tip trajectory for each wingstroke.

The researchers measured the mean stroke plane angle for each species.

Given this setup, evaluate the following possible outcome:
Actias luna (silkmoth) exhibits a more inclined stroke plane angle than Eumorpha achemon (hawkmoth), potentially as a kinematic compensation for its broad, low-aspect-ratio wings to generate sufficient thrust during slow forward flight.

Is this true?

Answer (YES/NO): YES